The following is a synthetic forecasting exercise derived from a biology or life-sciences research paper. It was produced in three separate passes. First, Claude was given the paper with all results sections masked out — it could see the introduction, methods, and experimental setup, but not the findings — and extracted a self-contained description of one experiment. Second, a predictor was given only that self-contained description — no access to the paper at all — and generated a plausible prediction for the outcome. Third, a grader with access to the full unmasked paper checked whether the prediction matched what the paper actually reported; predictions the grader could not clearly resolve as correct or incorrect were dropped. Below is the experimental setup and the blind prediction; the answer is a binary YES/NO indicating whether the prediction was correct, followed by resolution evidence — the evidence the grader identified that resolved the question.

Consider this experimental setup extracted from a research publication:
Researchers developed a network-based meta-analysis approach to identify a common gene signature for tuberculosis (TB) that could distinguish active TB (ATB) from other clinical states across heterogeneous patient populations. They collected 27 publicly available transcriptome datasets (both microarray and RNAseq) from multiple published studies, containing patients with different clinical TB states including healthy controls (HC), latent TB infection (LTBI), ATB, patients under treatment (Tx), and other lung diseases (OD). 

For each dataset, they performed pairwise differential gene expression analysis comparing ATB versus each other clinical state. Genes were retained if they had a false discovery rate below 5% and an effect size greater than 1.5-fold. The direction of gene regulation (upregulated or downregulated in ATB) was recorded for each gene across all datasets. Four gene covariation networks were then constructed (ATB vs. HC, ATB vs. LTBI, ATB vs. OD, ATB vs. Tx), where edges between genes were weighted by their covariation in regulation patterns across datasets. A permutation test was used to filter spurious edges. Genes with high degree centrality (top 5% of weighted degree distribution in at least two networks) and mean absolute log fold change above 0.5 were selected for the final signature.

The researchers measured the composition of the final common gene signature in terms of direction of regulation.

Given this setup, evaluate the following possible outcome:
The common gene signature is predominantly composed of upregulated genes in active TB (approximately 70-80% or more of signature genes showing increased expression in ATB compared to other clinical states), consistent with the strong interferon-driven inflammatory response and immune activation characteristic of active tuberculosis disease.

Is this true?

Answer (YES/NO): YES